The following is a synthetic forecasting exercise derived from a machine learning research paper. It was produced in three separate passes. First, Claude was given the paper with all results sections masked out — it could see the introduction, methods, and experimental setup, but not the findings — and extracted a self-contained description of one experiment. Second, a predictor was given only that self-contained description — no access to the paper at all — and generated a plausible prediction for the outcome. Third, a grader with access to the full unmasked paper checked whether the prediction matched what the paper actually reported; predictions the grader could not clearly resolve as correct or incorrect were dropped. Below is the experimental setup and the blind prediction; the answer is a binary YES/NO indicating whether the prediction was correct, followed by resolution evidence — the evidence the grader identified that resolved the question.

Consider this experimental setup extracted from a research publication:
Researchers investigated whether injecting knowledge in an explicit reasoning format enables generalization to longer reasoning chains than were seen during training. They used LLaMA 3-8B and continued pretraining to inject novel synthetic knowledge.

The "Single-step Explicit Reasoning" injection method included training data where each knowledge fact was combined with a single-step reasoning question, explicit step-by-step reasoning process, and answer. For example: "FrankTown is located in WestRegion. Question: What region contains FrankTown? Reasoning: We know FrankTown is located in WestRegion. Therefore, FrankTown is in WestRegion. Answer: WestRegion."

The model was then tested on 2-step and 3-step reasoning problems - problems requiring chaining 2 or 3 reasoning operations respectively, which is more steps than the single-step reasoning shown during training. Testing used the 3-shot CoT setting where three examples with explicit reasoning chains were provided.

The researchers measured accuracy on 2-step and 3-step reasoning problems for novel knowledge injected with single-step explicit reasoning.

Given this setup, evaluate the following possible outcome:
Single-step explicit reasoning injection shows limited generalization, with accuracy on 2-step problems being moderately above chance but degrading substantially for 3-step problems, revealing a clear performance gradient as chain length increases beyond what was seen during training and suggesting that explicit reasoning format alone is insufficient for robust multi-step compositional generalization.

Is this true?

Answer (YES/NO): NO